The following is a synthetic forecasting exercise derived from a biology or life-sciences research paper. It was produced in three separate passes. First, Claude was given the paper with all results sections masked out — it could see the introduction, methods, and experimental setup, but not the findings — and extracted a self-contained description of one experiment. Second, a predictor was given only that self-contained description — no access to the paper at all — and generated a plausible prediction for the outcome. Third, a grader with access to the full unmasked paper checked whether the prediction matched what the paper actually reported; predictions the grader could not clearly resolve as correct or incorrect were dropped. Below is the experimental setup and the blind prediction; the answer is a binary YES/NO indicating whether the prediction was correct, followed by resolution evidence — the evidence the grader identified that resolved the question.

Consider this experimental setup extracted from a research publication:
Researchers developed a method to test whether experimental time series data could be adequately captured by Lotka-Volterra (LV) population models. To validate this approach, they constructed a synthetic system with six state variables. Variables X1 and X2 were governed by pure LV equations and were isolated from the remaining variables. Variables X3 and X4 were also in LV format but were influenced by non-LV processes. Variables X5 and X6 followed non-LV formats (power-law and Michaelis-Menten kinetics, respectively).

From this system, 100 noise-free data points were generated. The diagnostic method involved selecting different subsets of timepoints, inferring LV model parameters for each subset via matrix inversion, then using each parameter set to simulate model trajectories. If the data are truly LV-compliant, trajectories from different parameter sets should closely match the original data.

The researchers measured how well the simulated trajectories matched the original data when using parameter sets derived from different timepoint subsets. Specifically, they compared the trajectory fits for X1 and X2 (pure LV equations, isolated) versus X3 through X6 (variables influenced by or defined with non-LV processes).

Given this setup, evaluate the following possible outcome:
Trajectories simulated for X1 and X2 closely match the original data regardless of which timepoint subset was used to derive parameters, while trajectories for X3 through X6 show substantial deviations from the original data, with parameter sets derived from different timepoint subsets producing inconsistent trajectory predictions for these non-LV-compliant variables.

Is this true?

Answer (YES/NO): YES